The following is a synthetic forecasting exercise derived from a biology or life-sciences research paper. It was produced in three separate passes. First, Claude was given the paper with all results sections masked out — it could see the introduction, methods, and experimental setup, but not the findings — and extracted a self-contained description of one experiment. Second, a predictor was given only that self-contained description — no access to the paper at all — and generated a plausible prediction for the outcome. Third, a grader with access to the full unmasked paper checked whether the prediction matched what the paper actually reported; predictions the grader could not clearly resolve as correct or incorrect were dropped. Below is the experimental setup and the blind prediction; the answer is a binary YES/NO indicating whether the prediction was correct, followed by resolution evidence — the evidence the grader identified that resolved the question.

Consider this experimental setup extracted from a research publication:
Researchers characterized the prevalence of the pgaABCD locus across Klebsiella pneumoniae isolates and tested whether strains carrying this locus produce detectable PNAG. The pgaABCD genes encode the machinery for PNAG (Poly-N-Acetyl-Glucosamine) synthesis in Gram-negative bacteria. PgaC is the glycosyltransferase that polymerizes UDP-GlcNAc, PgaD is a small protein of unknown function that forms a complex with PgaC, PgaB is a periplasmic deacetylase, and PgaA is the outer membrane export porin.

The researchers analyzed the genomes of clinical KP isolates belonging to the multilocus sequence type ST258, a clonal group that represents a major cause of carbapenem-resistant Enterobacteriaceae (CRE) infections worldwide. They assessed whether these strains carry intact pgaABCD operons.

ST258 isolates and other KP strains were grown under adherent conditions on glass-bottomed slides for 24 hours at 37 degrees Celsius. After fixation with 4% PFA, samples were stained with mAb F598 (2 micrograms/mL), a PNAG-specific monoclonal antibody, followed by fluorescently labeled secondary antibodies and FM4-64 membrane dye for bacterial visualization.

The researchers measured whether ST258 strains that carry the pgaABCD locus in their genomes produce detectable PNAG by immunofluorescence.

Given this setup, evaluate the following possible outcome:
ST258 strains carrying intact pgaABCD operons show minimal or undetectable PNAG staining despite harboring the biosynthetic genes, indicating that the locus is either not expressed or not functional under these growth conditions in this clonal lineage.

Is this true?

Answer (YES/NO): YES